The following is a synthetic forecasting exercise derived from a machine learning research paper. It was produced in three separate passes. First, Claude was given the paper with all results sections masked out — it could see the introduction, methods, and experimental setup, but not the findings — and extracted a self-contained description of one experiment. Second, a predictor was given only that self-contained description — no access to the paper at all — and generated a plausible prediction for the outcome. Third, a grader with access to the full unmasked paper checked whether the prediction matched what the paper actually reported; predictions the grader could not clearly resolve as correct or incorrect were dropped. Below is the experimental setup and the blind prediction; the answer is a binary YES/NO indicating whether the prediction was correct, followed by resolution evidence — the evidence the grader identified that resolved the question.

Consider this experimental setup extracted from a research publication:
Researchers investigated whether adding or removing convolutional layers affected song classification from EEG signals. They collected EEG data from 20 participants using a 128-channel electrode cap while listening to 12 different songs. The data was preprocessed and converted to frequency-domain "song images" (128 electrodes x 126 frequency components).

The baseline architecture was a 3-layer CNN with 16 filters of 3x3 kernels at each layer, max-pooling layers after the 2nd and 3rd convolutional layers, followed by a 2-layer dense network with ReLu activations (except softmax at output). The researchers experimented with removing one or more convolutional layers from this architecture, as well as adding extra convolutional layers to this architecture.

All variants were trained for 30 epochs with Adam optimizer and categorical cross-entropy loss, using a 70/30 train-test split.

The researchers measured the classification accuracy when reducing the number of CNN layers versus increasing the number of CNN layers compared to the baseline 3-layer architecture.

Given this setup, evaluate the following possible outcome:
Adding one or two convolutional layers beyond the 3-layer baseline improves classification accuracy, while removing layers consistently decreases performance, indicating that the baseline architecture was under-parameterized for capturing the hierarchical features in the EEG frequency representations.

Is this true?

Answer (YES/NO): NO